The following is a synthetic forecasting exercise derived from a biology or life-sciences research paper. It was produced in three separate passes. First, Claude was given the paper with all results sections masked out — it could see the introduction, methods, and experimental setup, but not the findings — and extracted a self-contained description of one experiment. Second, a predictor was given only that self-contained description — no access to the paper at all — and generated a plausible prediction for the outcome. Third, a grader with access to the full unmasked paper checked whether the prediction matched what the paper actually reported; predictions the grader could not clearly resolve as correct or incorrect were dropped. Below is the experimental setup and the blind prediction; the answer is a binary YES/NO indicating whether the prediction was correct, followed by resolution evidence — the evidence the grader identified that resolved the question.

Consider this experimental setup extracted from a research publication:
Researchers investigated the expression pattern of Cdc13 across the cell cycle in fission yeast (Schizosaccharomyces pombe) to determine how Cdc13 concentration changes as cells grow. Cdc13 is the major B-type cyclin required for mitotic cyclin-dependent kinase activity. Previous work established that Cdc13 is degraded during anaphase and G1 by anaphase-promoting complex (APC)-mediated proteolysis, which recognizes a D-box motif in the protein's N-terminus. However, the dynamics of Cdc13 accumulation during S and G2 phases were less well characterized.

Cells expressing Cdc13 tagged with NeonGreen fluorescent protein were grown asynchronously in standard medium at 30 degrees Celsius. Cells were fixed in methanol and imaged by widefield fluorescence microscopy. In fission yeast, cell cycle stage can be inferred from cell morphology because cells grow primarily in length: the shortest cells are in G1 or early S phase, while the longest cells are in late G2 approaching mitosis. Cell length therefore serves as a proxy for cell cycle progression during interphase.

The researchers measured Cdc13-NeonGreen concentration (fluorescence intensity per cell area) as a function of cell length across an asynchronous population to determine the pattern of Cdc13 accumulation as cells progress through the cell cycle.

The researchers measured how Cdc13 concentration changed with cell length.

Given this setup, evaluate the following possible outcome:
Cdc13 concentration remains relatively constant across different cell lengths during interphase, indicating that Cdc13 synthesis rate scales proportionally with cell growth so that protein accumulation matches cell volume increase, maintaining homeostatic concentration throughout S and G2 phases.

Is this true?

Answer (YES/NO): NO